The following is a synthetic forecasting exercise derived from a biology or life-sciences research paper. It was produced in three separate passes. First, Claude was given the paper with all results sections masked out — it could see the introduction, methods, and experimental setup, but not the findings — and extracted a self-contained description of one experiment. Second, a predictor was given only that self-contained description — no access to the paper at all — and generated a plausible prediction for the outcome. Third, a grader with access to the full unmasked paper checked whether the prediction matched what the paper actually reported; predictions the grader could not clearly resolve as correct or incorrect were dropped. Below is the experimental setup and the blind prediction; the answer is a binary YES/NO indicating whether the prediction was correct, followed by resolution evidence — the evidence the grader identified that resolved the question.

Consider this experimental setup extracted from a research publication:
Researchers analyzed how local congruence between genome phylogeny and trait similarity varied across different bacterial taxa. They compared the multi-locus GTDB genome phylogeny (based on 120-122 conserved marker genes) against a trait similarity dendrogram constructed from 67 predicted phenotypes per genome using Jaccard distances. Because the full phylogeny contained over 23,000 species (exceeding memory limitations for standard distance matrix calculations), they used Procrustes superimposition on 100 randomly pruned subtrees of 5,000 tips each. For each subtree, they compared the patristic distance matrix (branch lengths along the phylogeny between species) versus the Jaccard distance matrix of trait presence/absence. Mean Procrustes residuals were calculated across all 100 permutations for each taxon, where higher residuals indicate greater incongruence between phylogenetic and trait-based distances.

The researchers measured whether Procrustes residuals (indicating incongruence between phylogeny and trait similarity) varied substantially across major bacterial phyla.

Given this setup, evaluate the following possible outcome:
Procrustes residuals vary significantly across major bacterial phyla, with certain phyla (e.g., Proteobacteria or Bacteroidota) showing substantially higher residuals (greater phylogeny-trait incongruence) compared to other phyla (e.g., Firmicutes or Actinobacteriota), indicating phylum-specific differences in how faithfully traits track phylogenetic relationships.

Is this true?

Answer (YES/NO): NO